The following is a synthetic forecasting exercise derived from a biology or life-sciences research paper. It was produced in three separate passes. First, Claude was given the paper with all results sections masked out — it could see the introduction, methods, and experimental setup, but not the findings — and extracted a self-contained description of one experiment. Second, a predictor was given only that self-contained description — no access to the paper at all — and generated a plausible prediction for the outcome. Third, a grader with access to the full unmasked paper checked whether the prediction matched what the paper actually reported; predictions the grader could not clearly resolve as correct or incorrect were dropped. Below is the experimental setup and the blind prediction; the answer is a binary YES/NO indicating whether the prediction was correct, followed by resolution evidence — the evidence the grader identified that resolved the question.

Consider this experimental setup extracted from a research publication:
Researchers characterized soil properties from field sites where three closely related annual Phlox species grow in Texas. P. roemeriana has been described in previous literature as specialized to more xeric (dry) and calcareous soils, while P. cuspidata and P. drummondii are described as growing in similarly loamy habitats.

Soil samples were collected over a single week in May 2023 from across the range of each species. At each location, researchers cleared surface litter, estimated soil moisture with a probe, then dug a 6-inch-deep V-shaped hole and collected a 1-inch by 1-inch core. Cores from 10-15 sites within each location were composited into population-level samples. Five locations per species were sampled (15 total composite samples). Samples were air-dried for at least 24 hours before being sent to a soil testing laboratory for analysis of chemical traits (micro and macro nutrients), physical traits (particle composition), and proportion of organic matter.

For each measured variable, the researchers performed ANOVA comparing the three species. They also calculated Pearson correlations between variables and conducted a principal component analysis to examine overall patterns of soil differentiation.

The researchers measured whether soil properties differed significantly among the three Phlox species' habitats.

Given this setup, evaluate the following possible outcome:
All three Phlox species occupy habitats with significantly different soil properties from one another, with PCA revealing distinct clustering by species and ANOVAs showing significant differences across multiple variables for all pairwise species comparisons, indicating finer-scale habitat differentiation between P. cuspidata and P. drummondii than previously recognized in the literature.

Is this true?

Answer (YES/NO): YES